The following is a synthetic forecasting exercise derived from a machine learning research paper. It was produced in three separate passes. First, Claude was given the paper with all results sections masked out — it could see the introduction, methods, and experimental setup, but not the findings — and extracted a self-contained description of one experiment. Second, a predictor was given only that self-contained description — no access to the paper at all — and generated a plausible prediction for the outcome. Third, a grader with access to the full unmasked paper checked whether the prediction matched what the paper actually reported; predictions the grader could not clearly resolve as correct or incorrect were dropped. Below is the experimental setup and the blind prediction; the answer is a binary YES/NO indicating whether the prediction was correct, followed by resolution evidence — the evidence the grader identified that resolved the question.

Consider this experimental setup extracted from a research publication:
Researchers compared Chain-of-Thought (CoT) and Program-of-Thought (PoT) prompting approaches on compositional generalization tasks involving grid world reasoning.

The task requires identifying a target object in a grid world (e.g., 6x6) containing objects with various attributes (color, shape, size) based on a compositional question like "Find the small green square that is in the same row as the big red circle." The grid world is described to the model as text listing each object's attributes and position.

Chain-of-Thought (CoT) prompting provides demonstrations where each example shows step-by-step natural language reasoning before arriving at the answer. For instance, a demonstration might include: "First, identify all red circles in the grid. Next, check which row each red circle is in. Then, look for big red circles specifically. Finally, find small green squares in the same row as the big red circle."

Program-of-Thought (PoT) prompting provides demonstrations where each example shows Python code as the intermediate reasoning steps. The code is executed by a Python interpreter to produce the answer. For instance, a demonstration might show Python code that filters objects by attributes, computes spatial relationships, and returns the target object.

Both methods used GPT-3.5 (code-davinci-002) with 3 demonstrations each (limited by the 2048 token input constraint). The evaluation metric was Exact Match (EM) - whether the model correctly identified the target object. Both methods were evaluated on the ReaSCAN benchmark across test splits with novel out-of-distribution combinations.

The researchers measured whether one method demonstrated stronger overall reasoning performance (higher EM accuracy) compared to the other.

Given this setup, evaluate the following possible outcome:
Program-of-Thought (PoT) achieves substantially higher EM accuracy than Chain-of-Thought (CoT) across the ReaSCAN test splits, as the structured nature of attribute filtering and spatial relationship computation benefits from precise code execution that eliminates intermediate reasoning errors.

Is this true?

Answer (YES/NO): NO